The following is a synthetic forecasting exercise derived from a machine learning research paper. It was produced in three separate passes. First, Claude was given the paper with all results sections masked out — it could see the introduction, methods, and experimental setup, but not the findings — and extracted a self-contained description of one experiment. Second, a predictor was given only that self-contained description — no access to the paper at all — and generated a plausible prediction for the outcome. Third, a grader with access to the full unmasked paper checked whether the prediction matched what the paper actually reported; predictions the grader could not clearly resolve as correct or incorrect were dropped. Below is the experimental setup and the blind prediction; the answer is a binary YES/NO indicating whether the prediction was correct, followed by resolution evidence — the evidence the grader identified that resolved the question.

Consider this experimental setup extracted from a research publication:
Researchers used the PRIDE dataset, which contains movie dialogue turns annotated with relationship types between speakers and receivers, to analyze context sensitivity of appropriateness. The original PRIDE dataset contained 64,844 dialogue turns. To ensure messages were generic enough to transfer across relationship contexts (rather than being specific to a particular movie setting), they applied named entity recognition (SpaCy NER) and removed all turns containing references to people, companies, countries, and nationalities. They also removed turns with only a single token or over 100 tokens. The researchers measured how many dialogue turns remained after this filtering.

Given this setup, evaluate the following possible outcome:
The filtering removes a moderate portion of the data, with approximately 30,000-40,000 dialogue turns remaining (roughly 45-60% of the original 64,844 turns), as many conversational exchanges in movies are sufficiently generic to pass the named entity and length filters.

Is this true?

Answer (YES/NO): NO